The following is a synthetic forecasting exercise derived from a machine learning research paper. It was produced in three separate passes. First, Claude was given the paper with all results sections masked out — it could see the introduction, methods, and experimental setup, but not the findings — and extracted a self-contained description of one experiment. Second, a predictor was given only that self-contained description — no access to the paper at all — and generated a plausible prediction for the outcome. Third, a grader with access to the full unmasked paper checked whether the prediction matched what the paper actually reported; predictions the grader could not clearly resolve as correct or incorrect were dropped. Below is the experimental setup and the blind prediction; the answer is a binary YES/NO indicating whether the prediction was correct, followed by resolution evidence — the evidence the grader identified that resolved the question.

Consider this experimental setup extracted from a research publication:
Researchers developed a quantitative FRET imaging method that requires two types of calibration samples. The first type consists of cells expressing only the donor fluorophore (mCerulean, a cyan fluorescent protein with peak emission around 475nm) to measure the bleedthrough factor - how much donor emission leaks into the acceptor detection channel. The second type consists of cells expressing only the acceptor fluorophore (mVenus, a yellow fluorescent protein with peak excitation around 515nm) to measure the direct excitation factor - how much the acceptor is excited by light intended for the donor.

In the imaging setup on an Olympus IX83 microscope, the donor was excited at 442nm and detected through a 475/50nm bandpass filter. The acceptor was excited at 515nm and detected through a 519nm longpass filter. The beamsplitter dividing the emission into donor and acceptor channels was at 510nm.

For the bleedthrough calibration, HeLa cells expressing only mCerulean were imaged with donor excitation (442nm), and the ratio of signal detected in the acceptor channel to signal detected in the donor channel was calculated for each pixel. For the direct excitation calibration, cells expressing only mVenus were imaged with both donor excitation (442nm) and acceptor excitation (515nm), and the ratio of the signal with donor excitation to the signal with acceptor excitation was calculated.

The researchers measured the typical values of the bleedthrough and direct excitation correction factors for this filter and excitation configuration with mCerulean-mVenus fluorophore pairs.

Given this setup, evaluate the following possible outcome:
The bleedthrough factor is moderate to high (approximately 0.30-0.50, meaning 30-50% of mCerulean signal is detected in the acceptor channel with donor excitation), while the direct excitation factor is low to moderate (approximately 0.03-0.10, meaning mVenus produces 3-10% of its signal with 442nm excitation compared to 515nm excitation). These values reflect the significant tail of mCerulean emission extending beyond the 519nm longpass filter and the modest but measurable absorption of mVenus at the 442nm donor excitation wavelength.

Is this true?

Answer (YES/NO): NO